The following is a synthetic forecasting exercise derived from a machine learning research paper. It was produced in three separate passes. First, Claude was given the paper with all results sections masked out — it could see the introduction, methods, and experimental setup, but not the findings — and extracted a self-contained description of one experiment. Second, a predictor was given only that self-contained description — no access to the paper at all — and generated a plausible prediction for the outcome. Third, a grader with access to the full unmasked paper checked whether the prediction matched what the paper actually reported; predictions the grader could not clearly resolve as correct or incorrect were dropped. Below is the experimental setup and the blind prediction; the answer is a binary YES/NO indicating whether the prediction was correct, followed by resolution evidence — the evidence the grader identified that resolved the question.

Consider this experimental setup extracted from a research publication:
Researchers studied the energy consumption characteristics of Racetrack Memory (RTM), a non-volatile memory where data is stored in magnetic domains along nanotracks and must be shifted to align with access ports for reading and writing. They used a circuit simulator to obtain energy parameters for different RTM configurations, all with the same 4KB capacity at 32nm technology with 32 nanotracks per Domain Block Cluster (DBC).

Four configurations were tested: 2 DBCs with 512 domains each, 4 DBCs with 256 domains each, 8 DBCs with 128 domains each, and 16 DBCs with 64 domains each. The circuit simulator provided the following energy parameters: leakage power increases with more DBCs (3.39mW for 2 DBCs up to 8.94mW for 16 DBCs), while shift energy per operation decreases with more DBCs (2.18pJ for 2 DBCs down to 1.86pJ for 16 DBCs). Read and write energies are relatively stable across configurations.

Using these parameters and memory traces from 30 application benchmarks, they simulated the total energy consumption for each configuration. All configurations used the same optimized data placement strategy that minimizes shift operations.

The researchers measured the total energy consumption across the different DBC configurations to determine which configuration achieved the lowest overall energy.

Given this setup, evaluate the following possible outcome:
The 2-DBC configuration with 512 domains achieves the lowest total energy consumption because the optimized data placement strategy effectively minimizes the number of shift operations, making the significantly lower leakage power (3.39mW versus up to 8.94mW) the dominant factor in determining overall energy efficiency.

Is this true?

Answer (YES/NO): NO